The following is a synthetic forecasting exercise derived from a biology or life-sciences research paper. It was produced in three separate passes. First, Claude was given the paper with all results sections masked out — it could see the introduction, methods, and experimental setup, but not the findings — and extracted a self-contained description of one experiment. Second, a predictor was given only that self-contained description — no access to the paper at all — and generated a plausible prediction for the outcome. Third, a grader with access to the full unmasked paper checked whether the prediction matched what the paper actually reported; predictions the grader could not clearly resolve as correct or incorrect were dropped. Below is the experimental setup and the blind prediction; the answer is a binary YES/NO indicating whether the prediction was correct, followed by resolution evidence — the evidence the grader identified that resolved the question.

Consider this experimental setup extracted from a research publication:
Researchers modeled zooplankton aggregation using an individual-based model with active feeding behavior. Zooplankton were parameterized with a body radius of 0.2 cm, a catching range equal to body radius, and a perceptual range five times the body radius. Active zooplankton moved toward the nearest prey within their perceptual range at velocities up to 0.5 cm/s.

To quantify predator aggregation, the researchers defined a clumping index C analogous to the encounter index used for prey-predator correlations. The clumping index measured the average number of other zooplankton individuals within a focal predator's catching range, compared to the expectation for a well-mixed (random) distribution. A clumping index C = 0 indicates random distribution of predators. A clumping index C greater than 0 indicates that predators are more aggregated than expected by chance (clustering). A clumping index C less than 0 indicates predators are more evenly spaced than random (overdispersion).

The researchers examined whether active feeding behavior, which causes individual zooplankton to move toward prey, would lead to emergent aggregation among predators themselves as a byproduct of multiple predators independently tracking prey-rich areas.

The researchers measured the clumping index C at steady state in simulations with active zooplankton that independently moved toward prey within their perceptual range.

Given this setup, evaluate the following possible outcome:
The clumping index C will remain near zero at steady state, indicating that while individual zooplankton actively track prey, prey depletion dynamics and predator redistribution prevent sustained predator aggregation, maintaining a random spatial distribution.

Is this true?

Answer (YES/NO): NO